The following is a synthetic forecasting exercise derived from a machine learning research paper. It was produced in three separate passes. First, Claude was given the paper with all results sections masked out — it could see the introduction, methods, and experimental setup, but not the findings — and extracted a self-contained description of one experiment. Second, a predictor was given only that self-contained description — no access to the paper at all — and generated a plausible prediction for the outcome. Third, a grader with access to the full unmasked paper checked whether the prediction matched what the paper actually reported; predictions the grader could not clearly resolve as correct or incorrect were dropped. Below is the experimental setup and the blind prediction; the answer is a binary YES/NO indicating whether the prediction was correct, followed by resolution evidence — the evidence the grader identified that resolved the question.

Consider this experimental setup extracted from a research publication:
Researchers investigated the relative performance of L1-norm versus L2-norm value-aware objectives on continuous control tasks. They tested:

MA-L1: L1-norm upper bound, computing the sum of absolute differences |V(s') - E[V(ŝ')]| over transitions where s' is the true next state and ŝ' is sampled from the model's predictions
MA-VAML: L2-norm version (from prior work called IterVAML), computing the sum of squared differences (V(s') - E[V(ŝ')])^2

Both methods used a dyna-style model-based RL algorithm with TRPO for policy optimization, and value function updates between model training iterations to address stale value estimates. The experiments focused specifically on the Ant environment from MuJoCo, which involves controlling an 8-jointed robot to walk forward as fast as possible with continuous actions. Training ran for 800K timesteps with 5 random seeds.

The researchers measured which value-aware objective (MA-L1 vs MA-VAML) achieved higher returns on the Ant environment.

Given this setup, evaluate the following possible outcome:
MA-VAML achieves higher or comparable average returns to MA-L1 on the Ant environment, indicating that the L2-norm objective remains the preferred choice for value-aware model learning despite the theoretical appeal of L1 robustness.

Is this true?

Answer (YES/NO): YES